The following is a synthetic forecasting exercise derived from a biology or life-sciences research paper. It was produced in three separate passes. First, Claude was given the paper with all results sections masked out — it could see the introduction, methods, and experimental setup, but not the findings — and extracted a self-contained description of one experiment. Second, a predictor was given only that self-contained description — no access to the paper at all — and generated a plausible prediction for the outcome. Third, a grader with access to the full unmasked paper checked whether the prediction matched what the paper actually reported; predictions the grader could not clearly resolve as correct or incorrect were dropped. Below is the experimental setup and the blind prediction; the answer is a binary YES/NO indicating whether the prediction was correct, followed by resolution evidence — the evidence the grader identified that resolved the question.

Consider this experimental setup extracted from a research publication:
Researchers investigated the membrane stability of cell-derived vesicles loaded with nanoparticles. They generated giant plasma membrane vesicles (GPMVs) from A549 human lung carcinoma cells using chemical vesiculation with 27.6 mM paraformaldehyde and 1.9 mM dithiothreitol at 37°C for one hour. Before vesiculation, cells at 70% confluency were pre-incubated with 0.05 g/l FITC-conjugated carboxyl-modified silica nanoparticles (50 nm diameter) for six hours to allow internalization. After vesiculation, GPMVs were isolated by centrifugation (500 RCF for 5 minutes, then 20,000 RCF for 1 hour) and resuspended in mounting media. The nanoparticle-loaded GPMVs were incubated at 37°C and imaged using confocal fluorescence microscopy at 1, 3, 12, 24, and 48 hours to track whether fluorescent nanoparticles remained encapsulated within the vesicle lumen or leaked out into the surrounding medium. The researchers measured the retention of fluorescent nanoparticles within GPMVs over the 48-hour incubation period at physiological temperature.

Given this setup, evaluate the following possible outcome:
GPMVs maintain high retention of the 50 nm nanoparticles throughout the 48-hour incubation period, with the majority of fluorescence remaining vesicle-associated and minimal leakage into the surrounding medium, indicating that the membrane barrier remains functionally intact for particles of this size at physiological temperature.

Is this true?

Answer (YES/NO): YES